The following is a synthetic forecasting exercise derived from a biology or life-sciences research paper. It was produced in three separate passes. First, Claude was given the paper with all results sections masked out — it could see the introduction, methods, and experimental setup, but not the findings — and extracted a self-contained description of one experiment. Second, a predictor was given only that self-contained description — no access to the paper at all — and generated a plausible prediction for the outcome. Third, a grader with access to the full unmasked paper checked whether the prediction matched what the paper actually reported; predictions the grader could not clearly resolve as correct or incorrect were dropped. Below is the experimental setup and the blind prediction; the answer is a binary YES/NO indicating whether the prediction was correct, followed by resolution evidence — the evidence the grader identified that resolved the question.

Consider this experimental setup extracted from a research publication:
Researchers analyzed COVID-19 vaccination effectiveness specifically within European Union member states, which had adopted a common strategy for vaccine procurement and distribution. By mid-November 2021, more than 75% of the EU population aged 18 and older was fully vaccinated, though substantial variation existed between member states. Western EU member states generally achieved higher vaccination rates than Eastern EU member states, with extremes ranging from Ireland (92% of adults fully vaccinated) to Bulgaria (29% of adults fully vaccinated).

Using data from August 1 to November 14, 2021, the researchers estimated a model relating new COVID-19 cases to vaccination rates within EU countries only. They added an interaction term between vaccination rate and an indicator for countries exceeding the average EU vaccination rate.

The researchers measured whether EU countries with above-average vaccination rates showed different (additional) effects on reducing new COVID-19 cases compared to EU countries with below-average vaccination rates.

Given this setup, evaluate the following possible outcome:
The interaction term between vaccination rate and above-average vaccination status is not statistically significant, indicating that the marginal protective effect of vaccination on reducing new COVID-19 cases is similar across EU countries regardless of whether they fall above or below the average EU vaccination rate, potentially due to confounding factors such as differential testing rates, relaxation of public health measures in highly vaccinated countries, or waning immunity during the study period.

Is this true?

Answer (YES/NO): NO